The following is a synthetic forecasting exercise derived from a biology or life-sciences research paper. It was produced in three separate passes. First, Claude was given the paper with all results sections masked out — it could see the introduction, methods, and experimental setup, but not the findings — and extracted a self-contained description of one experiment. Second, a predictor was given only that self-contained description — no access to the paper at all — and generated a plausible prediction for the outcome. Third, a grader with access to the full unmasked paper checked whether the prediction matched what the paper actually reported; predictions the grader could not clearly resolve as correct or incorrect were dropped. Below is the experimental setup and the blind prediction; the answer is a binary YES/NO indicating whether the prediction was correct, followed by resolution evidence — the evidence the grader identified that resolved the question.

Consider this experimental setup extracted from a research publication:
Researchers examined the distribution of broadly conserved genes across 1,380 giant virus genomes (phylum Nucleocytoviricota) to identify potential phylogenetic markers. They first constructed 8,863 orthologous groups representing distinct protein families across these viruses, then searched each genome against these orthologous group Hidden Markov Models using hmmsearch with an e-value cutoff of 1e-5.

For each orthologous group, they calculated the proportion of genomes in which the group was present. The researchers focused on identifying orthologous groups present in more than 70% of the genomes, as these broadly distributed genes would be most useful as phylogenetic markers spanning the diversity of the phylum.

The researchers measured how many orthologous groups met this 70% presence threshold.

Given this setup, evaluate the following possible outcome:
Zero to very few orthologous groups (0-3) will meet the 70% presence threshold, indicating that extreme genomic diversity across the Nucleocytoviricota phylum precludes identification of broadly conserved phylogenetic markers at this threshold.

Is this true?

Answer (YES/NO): NO